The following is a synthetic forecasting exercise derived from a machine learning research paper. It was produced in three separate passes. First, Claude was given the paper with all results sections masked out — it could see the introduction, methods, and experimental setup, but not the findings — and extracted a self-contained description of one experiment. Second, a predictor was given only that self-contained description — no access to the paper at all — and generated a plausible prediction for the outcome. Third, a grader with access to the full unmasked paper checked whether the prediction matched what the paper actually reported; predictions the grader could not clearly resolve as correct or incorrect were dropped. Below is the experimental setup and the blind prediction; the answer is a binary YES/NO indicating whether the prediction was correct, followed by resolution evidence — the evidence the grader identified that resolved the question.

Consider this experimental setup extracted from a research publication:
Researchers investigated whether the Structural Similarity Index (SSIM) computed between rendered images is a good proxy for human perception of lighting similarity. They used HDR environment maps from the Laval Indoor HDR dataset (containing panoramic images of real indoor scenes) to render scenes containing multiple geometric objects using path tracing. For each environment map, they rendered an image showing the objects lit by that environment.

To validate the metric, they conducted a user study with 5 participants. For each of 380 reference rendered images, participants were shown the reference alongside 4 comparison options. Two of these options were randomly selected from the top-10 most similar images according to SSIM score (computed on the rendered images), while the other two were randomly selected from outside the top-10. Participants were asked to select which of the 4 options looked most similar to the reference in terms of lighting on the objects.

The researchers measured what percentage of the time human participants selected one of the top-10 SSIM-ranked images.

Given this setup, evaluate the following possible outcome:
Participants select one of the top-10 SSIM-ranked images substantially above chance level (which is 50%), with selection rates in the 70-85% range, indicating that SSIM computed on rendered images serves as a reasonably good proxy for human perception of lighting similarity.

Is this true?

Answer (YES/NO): NO